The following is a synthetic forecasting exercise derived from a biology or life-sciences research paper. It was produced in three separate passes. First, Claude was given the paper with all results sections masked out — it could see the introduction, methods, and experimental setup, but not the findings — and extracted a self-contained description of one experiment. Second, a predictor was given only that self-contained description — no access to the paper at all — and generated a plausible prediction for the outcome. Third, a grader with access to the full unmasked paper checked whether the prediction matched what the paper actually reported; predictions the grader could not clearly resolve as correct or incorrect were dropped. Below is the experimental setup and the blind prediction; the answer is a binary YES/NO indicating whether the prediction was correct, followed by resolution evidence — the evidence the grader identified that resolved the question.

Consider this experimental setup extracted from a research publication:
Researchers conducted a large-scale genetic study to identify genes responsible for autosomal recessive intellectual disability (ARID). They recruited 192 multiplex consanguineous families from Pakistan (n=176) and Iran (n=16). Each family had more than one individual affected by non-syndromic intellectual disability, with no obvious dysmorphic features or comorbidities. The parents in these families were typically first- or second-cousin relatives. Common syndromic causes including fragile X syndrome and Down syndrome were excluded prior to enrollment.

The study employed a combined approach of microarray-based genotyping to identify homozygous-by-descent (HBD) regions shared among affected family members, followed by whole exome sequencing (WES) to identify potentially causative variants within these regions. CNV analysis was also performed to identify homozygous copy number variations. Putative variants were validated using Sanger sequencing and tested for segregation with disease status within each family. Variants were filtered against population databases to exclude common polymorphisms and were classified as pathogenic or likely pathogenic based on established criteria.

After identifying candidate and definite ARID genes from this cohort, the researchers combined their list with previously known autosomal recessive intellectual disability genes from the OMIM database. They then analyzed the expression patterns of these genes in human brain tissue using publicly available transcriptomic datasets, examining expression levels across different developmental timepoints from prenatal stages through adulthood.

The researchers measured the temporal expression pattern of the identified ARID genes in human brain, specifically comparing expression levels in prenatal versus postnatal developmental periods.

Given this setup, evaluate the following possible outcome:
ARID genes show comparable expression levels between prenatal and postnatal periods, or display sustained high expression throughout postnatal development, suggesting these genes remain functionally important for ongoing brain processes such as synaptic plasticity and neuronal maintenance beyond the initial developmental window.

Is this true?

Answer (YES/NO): NO